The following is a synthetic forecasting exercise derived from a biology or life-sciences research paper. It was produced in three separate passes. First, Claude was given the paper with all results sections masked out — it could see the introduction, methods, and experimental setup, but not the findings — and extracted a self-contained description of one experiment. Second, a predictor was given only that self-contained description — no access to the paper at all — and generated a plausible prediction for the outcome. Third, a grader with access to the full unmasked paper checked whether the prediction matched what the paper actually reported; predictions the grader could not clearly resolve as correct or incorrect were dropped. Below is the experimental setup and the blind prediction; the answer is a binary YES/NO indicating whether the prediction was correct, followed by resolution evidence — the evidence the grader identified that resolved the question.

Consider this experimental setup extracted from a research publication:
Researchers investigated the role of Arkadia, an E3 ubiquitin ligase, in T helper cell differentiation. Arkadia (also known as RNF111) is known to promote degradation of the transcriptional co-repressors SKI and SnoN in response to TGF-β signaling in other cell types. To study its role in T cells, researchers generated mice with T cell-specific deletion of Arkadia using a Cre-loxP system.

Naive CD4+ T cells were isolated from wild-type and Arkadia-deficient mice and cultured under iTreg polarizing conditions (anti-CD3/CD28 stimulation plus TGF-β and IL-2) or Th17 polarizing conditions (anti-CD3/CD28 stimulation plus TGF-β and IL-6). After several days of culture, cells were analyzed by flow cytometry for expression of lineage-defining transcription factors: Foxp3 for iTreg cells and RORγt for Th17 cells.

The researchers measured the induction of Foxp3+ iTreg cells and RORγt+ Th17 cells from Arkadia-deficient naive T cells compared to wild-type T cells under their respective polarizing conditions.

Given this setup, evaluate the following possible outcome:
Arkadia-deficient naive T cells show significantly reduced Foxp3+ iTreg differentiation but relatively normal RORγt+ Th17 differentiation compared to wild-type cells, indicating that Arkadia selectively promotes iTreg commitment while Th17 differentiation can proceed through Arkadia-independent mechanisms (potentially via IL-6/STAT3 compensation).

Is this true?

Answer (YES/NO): YES